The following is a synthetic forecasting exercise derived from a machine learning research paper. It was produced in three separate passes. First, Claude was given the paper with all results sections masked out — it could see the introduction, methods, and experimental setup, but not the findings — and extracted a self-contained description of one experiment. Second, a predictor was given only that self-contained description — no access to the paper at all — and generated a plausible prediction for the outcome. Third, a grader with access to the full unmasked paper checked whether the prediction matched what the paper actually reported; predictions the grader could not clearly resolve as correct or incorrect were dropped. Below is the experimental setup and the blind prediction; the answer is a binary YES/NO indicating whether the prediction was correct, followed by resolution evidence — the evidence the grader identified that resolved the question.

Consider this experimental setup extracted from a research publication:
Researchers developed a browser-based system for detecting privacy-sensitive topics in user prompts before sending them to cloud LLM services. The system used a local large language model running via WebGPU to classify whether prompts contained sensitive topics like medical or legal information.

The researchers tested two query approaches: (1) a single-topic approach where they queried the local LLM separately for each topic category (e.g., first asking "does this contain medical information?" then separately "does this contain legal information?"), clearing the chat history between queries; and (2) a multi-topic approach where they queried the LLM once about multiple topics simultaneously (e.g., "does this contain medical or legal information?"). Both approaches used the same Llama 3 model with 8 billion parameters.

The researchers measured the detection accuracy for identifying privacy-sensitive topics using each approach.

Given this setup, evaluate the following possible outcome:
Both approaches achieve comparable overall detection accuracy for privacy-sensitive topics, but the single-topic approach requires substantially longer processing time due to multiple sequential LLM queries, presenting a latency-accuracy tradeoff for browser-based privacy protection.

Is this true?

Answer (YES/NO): NO